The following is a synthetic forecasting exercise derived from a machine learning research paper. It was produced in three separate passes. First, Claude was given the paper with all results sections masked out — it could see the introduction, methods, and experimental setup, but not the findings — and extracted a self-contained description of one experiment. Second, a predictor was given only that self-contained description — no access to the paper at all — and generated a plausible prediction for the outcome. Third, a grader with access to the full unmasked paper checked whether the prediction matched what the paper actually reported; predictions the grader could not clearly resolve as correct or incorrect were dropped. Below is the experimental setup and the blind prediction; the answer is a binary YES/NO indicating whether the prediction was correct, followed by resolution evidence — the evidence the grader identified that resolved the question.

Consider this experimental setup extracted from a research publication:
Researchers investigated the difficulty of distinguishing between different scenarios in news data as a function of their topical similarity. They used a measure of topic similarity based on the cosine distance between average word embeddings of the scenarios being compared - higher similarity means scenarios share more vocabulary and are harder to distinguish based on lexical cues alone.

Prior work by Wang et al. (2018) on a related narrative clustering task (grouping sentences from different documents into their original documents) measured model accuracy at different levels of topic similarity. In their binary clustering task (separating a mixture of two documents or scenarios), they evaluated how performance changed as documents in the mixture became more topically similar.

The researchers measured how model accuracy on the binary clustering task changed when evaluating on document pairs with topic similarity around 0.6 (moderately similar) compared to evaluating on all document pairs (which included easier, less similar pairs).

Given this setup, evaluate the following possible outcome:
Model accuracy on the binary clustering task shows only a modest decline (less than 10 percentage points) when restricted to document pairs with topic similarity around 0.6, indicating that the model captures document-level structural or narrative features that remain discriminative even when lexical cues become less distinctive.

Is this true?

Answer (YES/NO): NO